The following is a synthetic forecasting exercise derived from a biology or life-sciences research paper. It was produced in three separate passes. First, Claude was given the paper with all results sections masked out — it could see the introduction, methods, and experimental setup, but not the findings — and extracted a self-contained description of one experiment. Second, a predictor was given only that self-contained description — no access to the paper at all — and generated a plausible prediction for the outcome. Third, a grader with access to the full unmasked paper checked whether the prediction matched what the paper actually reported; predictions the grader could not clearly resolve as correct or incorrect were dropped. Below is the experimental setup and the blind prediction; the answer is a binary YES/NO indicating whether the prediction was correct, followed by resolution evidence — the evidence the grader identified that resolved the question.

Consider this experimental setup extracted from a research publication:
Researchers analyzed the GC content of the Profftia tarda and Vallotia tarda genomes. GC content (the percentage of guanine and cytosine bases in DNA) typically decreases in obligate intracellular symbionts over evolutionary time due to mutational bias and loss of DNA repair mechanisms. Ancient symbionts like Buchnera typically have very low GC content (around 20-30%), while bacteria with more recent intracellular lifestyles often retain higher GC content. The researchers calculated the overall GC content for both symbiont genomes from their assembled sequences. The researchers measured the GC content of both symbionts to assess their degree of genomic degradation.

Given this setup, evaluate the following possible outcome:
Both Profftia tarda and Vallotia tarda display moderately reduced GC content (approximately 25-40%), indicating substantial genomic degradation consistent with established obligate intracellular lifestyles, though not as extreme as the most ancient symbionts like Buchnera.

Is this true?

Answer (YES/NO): NO